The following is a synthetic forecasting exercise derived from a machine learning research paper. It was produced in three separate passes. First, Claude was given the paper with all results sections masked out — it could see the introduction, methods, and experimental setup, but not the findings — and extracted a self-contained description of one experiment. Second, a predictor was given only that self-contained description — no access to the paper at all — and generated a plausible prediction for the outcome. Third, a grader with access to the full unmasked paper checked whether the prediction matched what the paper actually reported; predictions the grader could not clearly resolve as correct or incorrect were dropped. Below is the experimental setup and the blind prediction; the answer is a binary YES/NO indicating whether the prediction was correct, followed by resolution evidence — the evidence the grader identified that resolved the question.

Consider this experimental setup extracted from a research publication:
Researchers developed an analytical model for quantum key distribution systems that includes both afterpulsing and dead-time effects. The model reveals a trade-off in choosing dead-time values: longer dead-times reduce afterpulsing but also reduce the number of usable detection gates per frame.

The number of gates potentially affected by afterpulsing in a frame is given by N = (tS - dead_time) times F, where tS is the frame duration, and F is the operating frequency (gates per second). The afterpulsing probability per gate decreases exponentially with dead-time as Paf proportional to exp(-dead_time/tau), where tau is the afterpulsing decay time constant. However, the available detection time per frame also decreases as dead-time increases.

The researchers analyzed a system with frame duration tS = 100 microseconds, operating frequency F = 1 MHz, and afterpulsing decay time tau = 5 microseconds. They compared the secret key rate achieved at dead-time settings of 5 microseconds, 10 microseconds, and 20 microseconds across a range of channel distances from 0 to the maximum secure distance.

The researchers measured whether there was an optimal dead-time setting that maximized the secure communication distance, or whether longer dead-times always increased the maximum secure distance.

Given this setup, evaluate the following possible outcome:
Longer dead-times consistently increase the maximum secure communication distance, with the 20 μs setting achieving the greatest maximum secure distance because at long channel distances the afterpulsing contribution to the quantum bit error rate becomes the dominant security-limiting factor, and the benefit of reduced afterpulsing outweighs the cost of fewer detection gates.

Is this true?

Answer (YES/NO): NO